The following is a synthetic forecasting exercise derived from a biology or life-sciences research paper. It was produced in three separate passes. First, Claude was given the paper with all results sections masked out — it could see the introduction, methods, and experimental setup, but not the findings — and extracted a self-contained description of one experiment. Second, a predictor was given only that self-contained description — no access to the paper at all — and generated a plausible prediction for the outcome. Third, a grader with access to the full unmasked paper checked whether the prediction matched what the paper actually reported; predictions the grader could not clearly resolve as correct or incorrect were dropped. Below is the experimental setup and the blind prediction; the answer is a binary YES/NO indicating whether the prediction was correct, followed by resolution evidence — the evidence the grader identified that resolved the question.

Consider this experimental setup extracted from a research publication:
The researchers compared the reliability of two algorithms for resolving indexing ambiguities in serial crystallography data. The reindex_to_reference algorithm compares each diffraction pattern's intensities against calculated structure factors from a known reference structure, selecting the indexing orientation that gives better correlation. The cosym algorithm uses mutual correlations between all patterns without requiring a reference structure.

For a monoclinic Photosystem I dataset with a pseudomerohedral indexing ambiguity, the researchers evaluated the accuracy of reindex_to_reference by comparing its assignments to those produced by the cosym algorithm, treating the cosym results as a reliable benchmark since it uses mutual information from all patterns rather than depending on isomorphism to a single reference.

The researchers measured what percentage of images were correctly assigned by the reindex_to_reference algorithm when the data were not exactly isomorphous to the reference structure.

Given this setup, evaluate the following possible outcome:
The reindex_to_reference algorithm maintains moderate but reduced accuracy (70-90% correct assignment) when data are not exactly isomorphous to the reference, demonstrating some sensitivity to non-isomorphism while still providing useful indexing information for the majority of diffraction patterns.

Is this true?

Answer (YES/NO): YES